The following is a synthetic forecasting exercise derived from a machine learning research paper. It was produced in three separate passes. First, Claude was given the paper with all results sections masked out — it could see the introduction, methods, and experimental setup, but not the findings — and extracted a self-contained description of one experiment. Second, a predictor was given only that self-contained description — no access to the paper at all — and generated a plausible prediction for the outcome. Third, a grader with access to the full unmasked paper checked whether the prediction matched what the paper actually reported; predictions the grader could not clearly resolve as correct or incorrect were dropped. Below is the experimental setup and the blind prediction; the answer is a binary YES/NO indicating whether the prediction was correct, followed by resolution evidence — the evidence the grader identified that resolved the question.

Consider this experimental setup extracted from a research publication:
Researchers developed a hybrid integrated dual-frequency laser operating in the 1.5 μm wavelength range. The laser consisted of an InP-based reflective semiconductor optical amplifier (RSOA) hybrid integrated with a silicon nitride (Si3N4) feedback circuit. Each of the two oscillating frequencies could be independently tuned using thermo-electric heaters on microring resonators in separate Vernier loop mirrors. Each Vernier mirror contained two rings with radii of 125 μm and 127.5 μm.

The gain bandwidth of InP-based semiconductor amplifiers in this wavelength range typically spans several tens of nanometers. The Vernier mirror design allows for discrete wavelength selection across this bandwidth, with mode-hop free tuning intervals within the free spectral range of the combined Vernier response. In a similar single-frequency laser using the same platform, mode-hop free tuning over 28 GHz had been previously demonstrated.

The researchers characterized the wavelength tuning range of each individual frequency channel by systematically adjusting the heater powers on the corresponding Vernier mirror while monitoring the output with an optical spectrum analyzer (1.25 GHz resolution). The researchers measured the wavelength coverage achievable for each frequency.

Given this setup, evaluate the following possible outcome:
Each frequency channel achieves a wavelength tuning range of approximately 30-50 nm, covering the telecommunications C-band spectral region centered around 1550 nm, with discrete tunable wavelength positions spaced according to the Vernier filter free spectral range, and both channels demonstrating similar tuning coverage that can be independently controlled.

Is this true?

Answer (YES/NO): NO